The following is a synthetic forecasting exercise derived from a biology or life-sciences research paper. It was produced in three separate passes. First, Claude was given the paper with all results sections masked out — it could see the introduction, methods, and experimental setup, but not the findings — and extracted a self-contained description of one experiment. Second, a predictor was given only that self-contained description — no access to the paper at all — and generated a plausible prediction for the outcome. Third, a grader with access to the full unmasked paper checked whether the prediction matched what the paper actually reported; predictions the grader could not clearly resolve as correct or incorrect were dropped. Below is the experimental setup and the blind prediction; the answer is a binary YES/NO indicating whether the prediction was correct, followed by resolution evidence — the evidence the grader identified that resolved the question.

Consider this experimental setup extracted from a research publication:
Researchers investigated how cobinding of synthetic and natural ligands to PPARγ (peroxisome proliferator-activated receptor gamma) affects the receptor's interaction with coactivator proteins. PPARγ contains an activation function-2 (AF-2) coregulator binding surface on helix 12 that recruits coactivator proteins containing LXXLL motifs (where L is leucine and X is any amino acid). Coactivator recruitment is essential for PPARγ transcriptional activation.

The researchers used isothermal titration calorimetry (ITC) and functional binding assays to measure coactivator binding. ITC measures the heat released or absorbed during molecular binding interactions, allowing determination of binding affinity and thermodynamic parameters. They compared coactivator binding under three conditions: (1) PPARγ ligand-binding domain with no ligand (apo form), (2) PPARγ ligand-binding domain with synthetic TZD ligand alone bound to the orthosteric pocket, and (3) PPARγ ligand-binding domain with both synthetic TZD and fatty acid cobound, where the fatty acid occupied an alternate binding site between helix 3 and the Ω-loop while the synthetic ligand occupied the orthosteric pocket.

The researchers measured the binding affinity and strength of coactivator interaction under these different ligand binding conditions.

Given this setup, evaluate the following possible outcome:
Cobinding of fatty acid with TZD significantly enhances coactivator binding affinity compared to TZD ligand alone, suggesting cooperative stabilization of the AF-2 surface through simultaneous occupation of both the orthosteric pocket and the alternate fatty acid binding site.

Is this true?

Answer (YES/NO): YES